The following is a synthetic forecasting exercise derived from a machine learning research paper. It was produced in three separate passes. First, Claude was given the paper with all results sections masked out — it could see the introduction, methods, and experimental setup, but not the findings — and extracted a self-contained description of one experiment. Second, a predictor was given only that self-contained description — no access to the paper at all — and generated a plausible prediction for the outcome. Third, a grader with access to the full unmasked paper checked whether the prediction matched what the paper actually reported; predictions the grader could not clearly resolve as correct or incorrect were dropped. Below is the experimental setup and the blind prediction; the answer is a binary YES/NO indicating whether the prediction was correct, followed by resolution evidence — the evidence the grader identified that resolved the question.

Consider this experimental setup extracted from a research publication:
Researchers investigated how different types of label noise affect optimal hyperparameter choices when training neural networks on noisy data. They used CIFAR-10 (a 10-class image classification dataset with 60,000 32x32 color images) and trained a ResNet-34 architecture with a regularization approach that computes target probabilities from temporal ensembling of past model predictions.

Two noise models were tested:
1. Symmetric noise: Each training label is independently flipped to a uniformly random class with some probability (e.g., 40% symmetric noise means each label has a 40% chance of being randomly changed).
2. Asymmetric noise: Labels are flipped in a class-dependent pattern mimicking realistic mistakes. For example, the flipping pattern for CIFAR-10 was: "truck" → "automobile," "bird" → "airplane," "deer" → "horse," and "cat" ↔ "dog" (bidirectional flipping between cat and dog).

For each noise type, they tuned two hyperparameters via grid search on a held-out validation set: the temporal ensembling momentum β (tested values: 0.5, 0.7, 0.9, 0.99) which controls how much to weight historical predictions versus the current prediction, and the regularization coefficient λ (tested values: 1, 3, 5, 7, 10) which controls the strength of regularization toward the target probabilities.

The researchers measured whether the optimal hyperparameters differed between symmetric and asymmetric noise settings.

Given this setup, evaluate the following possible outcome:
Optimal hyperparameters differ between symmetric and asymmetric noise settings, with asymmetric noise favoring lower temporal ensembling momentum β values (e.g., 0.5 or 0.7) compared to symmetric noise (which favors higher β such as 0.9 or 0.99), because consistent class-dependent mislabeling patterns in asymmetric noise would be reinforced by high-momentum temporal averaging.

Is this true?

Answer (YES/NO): NO